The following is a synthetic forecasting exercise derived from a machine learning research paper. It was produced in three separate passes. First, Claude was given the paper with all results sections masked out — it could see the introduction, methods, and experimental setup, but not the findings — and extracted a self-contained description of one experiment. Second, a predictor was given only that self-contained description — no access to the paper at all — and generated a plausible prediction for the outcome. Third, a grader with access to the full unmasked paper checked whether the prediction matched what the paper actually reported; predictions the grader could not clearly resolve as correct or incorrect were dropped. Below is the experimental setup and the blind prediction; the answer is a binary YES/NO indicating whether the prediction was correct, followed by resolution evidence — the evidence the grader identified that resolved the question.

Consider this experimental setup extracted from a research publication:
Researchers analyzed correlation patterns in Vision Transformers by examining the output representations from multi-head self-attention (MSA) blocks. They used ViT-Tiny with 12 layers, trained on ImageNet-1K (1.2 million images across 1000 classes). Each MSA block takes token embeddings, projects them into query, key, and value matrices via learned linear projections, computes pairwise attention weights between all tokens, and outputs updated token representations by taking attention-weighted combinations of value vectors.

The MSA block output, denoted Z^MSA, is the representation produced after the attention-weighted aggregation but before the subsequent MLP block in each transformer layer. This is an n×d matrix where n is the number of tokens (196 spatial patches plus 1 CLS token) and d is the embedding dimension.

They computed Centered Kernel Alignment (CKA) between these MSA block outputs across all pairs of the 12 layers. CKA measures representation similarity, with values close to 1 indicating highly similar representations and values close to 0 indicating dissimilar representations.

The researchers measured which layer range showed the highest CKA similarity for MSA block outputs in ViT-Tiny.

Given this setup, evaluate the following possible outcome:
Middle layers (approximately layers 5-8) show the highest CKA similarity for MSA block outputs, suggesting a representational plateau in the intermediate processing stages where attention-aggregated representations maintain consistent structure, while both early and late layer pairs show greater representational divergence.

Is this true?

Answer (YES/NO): NO